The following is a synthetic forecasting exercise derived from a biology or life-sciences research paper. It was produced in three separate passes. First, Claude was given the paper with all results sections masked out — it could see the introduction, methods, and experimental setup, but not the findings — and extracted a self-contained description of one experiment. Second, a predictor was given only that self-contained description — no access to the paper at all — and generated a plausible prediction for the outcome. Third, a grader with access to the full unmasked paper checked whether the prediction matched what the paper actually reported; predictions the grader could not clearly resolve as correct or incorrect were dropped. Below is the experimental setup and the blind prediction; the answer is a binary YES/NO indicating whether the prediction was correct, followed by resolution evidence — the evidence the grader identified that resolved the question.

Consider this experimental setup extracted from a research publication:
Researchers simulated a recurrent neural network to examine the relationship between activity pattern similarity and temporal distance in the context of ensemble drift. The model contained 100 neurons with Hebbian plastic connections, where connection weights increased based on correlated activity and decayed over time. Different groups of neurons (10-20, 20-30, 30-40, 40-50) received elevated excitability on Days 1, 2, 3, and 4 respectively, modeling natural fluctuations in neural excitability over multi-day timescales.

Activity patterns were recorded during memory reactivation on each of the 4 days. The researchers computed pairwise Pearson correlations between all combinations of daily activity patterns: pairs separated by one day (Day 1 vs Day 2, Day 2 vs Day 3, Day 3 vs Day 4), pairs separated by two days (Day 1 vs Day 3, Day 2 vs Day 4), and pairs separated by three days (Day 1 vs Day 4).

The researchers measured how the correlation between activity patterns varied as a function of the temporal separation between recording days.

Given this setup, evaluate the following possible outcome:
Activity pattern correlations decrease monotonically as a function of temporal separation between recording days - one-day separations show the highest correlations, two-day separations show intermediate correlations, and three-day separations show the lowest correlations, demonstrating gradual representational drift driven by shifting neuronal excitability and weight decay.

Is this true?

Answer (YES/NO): YES